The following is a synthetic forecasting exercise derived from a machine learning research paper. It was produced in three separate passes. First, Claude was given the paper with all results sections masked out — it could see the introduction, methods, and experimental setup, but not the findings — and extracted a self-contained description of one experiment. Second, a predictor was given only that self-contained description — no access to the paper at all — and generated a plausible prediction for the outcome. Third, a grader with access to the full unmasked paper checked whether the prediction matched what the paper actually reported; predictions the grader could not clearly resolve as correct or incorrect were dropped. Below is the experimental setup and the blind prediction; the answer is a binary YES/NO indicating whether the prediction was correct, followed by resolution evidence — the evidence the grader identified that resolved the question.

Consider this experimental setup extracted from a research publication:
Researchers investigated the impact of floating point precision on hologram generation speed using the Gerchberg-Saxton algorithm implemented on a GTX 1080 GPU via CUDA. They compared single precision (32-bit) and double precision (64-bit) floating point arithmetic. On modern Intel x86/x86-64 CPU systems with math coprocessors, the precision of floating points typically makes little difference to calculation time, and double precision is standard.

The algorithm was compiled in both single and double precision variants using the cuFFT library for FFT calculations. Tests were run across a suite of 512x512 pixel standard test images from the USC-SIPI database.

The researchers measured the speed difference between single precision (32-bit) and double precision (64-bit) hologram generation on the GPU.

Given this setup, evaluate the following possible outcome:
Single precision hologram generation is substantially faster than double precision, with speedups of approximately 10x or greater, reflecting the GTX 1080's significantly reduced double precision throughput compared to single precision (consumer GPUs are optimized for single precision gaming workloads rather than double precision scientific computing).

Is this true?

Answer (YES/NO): NO